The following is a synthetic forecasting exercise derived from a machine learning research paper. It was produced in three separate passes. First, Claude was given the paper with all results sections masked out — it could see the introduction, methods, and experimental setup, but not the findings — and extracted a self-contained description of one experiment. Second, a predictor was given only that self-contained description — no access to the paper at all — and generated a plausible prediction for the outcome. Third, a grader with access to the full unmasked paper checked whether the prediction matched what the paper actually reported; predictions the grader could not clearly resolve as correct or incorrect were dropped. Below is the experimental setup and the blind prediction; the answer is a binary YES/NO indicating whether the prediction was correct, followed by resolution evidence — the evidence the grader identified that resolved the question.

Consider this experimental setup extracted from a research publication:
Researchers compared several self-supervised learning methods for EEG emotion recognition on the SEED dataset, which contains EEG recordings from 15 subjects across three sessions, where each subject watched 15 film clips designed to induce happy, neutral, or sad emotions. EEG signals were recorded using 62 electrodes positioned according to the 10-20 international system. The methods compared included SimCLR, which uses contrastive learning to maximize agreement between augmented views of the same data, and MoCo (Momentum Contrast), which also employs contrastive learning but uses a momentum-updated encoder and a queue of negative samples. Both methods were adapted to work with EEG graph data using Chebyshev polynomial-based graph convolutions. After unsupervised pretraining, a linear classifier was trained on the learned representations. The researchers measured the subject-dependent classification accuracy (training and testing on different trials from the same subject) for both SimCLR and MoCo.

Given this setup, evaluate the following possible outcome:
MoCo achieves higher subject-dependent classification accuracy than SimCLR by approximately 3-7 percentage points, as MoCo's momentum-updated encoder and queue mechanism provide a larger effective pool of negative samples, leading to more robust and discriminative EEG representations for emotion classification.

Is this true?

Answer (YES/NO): NO